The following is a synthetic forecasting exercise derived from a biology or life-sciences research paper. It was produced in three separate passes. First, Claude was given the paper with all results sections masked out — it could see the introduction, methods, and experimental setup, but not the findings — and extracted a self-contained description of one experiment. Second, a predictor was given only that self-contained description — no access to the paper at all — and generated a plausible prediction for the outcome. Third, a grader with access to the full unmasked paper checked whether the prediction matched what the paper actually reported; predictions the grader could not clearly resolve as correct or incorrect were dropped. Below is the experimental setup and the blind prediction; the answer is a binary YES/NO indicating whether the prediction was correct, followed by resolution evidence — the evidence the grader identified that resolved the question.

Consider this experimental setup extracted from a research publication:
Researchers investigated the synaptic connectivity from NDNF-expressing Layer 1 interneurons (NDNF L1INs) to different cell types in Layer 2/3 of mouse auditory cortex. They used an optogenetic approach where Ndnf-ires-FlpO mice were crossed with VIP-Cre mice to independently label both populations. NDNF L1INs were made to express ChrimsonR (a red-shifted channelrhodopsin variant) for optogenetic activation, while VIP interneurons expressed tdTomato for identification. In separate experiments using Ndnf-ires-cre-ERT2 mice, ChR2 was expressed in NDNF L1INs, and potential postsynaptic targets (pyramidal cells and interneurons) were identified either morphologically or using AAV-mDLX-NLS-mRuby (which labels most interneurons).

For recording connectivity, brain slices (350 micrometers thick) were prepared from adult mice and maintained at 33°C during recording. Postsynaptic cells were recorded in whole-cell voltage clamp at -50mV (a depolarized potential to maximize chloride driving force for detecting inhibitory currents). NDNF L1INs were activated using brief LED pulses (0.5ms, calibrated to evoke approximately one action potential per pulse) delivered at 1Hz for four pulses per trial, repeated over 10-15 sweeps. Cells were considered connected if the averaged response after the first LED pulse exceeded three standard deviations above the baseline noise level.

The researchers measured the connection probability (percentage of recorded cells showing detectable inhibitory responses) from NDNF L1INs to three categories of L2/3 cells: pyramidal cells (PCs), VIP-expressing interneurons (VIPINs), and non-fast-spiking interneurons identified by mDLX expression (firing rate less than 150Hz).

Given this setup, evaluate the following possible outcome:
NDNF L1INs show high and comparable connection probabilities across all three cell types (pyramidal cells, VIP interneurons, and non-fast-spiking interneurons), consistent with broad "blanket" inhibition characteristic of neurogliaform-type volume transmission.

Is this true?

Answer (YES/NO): YES